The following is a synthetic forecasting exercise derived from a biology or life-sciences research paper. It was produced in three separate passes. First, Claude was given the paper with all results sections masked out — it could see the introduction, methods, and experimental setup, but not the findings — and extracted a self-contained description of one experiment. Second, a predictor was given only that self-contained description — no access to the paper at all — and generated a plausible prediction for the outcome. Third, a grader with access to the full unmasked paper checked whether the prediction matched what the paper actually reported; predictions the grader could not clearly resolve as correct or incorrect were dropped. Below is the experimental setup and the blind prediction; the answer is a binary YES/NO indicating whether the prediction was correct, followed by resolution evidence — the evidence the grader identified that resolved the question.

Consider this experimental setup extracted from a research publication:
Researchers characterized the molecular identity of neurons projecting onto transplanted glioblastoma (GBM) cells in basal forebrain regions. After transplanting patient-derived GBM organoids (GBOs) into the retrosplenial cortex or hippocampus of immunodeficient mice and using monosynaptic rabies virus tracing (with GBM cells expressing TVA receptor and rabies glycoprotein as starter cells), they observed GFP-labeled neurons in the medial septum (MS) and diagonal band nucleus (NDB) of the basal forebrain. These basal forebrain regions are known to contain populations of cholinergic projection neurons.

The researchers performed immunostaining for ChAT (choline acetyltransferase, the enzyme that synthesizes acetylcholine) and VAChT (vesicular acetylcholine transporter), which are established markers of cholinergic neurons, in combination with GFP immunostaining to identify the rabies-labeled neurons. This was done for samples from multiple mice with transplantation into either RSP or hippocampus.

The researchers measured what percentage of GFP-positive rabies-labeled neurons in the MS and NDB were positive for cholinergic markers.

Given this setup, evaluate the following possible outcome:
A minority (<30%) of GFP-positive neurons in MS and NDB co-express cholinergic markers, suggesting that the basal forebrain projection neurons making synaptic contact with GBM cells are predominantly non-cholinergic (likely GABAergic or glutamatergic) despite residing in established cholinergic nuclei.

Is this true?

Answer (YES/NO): NO